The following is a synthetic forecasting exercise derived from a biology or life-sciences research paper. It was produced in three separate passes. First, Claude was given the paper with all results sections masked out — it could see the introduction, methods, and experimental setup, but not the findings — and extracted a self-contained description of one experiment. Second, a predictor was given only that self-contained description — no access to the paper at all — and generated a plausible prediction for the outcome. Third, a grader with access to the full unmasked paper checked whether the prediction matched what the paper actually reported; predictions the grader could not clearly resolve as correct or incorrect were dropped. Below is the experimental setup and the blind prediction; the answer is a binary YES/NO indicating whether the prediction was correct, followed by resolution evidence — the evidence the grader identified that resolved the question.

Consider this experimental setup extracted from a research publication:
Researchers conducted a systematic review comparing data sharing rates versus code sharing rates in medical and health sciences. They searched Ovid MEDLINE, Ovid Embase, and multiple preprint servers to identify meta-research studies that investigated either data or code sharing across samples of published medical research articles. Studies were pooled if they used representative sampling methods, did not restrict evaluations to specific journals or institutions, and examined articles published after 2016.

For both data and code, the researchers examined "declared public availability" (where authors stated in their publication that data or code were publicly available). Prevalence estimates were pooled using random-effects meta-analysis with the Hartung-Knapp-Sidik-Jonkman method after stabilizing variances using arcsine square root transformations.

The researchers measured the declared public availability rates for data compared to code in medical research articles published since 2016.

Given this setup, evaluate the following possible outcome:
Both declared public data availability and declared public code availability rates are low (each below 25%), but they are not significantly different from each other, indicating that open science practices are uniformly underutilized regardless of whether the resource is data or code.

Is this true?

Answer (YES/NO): NO